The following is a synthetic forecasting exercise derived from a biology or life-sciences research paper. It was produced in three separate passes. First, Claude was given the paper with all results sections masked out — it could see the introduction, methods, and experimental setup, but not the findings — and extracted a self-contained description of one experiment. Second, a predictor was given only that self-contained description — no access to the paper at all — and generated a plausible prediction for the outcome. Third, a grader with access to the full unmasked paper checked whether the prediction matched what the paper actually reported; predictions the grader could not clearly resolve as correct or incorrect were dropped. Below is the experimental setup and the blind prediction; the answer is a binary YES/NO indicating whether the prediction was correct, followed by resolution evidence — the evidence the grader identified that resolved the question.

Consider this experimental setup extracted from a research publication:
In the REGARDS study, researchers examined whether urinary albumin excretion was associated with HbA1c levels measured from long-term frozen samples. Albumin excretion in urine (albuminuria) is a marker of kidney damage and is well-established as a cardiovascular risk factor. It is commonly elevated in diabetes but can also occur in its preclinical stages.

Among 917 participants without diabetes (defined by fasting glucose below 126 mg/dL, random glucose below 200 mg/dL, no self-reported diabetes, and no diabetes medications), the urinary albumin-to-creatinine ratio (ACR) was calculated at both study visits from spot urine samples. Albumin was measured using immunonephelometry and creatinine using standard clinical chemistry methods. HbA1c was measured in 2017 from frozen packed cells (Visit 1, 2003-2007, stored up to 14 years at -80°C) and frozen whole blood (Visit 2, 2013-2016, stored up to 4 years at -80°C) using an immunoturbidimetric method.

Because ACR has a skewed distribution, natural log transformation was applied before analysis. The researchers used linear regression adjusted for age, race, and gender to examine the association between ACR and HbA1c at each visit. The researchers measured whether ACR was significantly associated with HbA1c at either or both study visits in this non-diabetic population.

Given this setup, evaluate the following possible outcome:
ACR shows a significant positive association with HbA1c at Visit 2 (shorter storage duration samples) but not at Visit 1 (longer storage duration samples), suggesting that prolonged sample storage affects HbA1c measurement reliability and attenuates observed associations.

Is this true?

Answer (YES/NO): NO